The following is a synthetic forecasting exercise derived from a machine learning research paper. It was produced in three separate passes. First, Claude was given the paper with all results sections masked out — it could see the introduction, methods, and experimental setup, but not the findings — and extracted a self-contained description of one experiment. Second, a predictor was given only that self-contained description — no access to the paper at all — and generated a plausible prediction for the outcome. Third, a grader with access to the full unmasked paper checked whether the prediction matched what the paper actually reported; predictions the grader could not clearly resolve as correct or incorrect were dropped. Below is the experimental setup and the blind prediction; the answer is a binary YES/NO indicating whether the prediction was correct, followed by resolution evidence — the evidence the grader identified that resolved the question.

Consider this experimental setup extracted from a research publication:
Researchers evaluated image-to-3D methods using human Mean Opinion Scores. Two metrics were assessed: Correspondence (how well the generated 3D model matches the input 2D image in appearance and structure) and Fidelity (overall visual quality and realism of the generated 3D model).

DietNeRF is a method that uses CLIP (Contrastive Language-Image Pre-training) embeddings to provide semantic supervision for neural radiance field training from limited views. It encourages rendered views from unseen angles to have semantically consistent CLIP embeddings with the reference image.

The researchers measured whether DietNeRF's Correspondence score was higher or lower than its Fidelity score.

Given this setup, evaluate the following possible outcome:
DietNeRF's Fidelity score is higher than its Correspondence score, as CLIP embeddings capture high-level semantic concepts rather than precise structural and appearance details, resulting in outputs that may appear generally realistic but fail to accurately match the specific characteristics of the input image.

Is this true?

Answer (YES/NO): NO